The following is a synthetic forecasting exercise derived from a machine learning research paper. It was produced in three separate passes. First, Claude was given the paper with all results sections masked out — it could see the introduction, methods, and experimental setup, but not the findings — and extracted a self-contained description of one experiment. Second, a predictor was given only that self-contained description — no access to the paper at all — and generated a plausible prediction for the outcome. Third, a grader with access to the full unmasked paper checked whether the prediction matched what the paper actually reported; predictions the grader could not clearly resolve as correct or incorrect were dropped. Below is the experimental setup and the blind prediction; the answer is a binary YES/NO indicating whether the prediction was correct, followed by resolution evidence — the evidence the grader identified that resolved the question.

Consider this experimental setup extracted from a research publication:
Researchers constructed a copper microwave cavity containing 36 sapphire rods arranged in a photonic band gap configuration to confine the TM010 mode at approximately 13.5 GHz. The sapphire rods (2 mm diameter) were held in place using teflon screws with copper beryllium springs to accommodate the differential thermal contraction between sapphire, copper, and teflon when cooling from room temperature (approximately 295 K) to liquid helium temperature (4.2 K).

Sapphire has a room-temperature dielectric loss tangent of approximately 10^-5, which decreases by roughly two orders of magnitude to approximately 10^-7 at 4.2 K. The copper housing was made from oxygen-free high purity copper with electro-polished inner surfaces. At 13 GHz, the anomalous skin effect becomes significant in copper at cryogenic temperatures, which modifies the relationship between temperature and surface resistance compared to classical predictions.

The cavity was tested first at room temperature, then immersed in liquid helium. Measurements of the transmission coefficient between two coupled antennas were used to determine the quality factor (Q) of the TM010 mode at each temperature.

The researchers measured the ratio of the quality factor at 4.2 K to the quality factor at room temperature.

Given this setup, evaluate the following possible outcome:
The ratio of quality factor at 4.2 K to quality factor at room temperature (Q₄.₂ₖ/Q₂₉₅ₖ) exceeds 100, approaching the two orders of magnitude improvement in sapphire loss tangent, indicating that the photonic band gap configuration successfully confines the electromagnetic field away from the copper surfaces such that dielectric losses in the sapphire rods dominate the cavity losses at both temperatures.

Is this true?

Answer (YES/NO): NO